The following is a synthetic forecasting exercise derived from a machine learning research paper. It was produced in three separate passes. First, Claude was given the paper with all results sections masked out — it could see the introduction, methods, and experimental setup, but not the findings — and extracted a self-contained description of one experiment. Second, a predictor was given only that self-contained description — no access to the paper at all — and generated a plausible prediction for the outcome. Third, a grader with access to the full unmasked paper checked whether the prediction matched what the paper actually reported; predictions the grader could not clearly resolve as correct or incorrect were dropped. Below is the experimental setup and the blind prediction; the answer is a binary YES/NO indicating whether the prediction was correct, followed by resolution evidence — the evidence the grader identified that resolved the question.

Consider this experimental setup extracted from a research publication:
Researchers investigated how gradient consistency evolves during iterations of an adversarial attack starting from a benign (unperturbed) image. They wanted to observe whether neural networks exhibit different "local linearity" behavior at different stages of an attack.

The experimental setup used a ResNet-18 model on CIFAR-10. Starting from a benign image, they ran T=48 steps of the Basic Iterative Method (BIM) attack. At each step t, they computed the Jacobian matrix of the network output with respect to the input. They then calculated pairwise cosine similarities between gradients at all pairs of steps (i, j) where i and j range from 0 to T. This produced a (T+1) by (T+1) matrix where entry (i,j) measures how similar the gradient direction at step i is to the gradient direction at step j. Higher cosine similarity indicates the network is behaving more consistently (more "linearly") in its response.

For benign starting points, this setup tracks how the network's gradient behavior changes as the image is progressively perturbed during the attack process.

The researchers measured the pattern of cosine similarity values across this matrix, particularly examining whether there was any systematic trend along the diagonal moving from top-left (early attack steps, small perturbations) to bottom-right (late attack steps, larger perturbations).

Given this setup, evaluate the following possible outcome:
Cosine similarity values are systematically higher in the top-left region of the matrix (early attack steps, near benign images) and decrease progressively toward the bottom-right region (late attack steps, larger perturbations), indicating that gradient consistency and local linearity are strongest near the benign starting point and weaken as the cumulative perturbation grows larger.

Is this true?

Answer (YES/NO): NO